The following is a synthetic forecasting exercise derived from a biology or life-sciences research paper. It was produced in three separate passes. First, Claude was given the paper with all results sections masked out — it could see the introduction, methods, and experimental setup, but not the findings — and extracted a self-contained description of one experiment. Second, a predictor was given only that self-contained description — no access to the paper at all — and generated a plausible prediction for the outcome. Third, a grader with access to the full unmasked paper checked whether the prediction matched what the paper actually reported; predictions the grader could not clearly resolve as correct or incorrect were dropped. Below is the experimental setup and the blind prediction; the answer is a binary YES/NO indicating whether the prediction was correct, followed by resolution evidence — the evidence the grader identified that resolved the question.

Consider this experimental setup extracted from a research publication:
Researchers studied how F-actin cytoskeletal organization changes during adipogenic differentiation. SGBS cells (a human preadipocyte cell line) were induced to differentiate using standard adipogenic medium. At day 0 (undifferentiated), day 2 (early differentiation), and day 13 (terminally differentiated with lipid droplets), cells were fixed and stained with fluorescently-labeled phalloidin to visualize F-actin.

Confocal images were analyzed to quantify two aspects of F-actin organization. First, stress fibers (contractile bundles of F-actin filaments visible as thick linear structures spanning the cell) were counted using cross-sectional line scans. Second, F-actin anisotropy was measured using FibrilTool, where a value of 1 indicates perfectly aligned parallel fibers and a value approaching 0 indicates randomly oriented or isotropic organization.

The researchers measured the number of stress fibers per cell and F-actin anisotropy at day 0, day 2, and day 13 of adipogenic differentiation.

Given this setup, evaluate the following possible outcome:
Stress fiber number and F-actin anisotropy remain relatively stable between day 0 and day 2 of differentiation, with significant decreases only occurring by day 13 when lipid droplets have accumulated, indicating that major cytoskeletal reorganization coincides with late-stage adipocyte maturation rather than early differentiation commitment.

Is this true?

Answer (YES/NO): NO